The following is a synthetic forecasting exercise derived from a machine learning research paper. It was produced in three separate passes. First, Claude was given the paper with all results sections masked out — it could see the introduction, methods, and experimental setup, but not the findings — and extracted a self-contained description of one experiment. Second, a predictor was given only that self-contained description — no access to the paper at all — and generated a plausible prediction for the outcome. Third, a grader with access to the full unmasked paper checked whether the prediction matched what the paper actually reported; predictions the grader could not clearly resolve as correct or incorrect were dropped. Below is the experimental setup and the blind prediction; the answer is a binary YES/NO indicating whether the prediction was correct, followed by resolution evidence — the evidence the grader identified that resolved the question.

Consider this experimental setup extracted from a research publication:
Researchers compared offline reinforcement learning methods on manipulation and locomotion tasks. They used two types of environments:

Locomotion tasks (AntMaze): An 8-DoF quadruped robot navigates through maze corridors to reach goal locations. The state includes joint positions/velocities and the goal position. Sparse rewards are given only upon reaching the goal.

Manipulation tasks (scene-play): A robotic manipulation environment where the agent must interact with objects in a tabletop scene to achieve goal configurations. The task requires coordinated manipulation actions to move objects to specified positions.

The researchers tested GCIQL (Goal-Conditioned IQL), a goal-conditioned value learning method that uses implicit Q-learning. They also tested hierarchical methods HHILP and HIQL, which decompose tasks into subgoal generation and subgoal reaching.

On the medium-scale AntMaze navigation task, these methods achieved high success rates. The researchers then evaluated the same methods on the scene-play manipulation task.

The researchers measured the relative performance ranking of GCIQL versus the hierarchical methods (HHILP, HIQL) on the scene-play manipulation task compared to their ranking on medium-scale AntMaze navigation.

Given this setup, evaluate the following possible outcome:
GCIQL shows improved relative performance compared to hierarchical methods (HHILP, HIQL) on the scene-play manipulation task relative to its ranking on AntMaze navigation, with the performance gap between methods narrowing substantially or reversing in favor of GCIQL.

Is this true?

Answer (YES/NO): YES